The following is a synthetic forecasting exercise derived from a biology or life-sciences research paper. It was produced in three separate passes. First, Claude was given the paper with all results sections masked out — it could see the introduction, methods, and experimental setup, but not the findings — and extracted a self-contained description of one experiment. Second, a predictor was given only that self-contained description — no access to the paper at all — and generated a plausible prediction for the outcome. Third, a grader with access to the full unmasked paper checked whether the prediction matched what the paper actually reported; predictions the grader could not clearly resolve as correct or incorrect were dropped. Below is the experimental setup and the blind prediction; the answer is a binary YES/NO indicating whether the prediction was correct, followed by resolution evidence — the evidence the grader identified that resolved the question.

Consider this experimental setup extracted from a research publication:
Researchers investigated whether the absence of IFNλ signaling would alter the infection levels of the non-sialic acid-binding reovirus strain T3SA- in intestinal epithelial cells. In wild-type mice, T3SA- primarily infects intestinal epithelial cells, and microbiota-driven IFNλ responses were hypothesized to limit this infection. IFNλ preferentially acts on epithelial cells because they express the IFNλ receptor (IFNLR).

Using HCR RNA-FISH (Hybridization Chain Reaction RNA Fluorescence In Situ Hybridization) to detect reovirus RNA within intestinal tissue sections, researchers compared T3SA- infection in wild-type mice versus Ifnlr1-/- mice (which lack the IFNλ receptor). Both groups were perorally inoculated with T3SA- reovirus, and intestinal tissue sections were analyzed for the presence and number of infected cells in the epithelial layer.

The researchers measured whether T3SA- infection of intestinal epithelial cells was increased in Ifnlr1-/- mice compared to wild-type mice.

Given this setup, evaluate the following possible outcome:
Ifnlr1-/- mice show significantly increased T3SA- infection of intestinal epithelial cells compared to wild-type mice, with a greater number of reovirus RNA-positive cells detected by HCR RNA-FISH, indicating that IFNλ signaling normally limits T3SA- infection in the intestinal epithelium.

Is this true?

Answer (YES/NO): YES